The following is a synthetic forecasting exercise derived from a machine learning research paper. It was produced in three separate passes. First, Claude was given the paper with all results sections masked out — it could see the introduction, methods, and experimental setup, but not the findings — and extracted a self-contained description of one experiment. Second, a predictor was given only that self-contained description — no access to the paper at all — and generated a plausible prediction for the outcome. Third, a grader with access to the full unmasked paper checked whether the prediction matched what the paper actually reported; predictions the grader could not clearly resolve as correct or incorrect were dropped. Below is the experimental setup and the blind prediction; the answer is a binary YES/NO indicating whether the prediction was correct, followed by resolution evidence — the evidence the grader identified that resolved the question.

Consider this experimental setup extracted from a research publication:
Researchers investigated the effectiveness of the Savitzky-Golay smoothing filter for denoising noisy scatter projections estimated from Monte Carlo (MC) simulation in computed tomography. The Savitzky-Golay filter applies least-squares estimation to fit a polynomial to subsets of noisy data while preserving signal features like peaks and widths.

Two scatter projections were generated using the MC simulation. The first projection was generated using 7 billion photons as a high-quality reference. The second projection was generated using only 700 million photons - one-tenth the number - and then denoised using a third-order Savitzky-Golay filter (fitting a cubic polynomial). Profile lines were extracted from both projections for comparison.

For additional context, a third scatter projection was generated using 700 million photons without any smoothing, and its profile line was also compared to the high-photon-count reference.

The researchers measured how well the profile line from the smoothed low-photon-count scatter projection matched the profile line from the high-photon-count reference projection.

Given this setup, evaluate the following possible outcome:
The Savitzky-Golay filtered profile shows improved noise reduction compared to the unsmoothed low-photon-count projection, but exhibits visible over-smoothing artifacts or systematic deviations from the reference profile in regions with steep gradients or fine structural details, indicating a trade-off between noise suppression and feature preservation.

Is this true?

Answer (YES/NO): NO